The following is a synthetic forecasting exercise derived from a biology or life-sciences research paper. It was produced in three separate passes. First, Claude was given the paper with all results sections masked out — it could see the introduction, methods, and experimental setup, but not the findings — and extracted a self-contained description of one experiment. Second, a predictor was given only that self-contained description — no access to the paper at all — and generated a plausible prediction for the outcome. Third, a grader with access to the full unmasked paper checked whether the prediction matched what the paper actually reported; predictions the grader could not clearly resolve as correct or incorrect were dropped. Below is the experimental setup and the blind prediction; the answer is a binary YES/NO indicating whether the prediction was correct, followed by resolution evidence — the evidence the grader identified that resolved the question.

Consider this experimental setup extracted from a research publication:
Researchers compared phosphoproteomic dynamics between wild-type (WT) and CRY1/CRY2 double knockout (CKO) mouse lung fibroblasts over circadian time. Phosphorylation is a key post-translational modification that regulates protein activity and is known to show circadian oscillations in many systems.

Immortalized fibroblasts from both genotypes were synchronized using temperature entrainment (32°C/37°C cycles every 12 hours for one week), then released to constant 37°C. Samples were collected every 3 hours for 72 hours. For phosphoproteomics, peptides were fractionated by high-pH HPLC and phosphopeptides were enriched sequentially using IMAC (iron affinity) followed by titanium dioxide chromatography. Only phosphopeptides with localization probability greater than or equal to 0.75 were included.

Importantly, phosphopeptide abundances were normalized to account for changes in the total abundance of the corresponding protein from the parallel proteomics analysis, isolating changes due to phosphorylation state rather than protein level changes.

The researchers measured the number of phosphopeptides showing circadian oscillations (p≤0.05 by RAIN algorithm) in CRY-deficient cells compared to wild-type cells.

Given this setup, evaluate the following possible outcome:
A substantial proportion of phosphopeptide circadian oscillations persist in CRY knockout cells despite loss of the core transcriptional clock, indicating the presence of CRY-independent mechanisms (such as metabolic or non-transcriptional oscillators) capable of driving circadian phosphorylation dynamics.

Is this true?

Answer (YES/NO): YES